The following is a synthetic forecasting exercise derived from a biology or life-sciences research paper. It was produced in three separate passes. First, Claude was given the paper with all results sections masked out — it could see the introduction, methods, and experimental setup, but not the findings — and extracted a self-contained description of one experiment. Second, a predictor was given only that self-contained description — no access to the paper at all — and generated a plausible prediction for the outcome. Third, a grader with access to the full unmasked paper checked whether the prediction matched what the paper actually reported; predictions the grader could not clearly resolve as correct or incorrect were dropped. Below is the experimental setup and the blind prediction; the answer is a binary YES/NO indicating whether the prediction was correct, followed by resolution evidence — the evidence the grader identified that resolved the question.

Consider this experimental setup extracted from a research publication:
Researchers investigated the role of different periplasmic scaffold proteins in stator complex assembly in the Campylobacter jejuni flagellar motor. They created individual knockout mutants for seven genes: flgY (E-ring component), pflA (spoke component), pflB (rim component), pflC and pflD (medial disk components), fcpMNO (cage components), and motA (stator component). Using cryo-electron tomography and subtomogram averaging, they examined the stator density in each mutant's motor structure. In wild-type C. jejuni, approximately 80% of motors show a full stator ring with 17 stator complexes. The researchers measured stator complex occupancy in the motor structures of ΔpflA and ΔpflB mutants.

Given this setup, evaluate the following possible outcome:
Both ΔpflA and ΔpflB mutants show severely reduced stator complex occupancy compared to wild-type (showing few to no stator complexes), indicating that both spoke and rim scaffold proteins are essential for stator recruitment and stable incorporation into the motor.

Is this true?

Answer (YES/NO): YES